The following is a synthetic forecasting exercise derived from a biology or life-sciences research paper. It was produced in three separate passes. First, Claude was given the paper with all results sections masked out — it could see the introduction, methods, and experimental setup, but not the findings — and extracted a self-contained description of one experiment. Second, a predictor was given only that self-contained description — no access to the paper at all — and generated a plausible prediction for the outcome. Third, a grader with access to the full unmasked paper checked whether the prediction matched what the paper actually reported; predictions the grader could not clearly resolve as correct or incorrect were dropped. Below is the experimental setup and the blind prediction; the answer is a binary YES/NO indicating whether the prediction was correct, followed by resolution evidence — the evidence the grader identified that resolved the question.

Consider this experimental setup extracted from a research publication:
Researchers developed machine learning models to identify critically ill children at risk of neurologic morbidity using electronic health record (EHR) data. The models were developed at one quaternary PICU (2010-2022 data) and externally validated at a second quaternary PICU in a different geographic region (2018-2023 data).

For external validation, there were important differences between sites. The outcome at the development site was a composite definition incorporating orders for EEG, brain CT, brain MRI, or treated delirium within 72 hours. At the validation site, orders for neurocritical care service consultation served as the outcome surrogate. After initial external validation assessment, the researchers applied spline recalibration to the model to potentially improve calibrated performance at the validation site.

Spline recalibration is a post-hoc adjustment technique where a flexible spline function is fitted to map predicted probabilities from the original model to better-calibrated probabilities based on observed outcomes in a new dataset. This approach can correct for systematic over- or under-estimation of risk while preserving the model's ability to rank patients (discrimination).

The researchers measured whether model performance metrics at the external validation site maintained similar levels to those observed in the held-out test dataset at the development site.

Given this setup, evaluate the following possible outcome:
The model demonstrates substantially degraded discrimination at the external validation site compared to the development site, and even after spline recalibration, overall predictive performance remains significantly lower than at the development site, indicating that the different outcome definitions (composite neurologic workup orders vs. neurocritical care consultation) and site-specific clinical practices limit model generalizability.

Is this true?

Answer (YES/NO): NO